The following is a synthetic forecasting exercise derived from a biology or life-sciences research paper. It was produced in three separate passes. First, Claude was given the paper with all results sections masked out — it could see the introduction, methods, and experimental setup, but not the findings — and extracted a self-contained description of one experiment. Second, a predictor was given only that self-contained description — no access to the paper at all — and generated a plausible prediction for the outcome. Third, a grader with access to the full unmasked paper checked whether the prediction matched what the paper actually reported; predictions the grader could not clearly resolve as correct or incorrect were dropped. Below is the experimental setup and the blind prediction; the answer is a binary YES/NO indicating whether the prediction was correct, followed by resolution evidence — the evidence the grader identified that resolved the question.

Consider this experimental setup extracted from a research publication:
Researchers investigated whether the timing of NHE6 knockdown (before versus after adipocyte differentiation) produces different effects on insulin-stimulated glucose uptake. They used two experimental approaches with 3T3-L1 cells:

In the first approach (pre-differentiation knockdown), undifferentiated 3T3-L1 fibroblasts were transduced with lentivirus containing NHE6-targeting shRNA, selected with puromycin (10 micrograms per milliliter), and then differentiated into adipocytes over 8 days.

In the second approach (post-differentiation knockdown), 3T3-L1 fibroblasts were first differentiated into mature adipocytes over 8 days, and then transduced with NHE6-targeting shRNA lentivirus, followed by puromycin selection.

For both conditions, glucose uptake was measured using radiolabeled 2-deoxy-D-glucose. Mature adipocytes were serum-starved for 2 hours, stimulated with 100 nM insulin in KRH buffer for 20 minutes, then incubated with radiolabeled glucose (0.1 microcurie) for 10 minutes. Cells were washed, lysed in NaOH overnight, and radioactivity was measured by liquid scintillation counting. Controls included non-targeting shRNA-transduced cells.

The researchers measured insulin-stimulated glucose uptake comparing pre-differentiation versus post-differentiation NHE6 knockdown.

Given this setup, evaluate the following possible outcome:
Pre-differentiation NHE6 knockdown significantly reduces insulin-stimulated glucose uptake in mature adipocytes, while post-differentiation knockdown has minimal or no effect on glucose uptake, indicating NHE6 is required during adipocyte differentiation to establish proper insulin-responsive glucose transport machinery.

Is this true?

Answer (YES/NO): NO